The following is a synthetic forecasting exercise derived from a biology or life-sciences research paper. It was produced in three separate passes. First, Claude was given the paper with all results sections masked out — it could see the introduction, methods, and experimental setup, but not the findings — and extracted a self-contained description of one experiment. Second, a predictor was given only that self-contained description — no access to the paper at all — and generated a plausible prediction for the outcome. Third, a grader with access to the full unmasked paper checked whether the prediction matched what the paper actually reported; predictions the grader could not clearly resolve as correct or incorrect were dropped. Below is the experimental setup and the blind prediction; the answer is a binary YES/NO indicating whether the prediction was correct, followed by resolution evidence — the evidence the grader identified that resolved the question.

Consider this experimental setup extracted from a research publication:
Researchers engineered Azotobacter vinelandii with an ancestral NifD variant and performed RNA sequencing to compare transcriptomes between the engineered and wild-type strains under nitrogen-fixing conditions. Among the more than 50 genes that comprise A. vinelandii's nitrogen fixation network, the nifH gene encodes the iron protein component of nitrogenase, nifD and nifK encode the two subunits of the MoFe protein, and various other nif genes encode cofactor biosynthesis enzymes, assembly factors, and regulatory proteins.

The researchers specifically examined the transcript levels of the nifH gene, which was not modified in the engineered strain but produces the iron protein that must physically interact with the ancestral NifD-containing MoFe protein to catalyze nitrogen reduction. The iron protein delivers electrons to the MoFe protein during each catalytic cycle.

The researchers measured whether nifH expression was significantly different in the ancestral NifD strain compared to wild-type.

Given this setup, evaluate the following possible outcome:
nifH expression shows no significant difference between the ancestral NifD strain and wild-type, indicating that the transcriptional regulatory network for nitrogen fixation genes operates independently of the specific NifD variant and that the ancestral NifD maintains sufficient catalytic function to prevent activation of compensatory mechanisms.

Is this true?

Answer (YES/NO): YES